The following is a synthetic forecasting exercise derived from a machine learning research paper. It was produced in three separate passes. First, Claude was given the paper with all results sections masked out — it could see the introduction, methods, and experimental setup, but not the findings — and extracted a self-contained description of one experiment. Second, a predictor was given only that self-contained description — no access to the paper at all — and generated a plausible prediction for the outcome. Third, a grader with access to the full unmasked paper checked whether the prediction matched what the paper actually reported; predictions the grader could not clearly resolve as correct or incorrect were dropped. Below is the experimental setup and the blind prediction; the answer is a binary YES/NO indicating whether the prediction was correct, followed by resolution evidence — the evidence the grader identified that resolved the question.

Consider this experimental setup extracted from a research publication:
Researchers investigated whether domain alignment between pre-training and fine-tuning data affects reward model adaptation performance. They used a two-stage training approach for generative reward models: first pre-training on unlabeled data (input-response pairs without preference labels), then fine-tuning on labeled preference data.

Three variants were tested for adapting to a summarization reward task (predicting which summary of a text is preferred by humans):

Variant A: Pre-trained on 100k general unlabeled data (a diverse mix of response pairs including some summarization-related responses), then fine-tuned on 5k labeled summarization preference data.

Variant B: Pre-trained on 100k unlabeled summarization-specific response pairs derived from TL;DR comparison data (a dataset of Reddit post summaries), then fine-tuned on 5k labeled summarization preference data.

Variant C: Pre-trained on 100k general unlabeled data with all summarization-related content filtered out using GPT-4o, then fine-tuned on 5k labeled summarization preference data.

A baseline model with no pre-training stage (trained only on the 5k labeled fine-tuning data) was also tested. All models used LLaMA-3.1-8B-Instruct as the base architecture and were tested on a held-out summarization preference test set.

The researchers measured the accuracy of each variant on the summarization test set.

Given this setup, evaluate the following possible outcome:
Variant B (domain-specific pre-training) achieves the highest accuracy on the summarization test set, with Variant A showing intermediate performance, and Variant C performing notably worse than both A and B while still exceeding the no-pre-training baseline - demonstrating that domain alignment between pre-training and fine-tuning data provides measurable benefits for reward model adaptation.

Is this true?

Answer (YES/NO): YES